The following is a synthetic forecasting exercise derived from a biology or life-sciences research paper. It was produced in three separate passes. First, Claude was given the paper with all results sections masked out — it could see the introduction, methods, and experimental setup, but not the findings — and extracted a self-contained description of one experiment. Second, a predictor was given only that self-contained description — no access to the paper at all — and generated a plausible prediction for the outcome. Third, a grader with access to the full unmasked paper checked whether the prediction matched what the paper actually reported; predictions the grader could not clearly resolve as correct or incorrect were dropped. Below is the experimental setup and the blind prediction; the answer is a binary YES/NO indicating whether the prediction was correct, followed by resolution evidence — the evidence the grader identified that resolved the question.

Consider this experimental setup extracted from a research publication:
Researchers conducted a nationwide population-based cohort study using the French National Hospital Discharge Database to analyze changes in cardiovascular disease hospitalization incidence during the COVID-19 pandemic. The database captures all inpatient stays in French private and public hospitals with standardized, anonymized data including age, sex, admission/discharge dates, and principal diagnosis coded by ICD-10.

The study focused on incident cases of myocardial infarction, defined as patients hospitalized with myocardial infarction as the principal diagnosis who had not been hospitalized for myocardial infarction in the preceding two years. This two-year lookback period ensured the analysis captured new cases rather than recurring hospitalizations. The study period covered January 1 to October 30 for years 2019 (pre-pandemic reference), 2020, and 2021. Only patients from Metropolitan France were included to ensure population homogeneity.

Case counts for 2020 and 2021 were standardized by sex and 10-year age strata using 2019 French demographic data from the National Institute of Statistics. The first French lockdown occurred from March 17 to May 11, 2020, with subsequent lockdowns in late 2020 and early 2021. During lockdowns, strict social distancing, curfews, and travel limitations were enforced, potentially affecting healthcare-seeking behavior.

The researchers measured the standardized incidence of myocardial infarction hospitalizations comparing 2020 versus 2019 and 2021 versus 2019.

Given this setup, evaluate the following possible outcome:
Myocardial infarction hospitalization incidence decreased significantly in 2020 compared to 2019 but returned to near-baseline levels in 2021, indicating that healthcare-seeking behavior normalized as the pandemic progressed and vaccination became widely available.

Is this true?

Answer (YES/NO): NO